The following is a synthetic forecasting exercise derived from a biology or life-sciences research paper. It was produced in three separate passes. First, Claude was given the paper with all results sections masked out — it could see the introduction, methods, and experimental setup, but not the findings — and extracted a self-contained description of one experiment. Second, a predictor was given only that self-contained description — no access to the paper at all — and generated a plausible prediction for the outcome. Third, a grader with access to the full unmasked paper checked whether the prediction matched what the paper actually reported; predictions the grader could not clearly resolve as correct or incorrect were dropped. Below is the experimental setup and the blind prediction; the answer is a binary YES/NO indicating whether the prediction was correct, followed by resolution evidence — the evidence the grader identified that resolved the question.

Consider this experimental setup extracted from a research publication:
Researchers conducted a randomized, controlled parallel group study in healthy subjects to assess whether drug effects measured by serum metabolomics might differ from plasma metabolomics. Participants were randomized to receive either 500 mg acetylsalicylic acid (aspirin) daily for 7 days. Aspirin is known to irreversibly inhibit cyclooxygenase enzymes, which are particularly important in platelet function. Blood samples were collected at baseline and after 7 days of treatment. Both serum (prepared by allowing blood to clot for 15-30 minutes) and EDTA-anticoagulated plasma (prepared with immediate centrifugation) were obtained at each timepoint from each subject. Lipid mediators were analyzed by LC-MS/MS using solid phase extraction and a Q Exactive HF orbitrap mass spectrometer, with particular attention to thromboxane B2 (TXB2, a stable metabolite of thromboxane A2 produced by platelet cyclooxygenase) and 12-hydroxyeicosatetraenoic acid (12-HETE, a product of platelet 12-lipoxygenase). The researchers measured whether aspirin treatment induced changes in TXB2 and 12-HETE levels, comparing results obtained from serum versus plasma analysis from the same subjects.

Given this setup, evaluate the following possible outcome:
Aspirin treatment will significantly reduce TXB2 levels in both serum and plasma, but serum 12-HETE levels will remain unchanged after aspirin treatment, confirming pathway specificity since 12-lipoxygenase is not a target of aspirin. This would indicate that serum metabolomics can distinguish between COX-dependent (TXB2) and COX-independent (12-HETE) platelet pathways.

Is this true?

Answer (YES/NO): NO